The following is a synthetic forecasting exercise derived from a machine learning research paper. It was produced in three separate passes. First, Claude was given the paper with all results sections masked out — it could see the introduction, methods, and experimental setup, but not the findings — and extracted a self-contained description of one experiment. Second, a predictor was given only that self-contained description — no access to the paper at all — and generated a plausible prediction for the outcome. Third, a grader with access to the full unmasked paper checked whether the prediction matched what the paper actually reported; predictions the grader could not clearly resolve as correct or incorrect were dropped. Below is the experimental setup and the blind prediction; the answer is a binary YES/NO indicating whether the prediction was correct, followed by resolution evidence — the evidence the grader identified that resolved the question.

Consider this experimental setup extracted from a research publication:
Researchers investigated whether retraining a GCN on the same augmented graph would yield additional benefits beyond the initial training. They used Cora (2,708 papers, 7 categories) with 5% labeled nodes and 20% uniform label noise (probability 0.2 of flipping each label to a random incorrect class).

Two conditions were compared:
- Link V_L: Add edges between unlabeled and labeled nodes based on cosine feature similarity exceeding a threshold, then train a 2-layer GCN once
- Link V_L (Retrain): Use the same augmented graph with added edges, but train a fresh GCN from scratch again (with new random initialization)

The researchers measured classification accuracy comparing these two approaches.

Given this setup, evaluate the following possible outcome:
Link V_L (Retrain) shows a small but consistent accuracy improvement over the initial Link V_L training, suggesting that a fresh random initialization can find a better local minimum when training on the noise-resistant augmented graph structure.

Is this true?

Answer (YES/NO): YES